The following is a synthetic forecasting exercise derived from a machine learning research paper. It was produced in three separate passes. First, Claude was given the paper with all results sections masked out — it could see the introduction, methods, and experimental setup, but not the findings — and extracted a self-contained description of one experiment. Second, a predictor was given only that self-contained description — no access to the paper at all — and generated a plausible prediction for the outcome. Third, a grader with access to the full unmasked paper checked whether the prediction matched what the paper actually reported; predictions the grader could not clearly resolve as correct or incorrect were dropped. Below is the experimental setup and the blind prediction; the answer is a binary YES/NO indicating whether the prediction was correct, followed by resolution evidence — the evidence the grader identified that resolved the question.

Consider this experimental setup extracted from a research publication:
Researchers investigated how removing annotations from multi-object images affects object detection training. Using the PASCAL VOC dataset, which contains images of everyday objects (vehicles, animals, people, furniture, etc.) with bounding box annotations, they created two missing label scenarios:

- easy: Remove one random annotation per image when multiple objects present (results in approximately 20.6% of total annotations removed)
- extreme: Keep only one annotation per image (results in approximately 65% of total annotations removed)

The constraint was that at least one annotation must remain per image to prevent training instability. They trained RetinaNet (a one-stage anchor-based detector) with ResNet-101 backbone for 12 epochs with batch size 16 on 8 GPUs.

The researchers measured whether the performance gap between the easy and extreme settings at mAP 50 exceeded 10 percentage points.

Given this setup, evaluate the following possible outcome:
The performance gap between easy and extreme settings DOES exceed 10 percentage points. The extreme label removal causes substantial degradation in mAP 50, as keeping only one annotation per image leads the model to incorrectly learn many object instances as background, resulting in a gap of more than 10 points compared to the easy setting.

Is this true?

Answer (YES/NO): YES